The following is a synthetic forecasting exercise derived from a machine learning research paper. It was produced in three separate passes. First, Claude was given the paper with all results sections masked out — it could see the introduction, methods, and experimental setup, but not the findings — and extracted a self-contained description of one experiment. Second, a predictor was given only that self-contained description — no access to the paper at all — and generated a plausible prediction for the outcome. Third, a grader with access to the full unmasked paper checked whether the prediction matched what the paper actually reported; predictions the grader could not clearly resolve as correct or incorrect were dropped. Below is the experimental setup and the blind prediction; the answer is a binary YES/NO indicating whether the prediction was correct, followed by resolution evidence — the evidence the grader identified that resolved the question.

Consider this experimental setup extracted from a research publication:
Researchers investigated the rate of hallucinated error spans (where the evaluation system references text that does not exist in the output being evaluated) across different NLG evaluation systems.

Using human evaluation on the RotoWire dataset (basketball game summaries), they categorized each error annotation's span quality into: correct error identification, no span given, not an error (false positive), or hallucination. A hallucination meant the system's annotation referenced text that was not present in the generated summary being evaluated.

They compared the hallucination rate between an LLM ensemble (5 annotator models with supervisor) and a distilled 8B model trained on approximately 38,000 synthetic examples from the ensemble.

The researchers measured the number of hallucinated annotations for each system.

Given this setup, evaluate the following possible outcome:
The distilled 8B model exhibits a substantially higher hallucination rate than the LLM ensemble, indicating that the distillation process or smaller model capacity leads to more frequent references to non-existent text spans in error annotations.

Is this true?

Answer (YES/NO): YES